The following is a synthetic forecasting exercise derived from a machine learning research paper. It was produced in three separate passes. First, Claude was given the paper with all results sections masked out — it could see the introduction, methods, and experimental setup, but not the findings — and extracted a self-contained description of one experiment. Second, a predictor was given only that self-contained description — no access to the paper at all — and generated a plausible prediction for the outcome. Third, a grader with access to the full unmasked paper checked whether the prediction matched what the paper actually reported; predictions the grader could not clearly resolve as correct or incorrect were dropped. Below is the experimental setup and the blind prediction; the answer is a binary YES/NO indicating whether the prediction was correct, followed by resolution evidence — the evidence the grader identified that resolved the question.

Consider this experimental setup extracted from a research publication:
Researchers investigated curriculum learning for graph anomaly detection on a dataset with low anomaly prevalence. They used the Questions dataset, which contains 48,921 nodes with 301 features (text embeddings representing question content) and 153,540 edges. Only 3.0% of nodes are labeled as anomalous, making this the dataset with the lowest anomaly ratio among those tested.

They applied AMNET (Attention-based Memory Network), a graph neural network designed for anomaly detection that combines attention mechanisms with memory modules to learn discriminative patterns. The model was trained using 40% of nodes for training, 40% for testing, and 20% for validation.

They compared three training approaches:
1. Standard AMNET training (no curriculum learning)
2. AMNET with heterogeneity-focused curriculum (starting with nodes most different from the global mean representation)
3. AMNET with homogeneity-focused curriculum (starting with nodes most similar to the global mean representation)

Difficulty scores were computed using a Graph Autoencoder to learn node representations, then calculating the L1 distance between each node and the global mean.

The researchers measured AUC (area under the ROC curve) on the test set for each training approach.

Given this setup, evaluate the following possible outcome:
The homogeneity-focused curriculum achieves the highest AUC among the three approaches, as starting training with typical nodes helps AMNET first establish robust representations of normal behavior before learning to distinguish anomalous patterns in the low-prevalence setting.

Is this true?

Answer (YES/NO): NO